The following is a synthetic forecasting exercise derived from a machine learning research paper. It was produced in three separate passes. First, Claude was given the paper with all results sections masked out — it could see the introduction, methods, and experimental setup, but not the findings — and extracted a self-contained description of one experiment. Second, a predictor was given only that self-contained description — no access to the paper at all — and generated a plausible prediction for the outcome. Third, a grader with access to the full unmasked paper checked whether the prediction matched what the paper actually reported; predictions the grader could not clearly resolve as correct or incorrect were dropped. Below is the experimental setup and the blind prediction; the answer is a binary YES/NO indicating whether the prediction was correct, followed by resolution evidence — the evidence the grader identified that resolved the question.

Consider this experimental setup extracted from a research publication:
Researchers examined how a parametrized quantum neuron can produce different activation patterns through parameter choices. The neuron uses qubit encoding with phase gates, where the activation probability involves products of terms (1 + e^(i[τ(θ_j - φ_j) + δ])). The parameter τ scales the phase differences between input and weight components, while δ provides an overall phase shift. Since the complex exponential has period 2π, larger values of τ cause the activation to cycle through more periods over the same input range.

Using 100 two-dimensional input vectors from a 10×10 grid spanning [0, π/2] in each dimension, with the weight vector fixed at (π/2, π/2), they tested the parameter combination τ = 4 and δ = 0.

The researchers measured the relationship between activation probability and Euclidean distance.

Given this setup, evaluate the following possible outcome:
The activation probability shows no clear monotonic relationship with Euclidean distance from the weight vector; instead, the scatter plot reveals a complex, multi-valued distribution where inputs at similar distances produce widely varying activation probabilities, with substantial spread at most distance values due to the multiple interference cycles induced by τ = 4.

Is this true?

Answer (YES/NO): NO